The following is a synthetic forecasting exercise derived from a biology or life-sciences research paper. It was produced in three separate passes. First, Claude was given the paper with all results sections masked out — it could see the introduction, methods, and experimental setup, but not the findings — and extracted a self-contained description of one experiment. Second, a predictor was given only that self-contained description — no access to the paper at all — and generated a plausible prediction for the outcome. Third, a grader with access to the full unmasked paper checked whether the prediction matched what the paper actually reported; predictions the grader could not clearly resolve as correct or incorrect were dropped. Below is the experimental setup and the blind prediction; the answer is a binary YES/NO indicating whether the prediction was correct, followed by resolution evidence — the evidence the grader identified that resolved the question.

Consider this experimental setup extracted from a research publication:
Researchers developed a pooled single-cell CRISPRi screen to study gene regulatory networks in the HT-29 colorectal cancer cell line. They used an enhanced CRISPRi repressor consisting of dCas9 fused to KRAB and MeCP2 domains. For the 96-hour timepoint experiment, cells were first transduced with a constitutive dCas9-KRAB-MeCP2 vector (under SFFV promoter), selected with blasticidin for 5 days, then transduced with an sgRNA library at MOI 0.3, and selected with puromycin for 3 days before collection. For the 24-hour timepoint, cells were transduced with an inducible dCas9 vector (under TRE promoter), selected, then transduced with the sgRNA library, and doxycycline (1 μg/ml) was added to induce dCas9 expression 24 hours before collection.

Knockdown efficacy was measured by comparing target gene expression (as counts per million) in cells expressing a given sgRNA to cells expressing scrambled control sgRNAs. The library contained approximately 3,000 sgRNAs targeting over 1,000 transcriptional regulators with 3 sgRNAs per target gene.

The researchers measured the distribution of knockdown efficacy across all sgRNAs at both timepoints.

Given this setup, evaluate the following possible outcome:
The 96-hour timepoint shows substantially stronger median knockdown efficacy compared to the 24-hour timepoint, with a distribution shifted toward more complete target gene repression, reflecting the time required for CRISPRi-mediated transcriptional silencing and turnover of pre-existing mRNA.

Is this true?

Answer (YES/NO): YES